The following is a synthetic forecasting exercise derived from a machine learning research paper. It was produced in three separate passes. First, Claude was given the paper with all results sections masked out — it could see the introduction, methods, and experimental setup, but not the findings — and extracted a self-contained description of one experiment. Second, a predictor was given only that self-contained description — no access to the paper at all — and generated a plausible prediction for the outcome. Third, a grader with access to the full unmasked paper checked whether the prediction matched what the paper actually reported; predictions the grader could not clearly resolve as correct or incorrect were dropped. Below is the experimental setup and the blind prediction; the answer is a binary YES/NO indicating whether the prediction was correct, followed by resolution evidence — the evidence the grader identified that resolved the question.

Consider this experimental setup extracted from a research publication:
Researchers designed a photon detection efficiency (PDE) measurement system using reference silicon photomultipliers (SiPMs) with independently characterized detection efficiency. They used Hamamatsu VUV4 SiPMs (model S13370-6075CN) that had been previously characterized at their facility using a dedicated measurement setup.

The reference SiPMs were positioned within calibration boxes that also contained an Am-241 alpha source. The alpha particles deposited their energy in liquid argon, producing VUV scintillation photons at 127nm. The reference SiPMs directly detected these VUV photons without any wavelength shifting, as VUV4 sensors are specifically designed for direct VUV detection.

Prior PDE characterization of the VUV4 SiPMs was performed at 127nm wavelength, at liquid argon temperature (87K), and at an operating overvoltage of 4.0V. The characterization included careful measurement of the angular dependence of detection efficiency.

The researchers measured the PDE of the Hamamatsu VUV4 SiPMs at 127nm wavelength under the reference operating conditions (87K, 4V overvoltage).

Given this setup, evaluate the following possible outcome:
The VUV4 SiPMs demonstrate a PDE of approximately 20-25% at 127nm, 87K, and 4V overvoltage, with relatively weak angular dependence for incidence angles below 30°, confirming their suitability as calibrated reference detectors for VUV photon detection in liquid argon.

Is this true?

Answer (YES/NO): NO